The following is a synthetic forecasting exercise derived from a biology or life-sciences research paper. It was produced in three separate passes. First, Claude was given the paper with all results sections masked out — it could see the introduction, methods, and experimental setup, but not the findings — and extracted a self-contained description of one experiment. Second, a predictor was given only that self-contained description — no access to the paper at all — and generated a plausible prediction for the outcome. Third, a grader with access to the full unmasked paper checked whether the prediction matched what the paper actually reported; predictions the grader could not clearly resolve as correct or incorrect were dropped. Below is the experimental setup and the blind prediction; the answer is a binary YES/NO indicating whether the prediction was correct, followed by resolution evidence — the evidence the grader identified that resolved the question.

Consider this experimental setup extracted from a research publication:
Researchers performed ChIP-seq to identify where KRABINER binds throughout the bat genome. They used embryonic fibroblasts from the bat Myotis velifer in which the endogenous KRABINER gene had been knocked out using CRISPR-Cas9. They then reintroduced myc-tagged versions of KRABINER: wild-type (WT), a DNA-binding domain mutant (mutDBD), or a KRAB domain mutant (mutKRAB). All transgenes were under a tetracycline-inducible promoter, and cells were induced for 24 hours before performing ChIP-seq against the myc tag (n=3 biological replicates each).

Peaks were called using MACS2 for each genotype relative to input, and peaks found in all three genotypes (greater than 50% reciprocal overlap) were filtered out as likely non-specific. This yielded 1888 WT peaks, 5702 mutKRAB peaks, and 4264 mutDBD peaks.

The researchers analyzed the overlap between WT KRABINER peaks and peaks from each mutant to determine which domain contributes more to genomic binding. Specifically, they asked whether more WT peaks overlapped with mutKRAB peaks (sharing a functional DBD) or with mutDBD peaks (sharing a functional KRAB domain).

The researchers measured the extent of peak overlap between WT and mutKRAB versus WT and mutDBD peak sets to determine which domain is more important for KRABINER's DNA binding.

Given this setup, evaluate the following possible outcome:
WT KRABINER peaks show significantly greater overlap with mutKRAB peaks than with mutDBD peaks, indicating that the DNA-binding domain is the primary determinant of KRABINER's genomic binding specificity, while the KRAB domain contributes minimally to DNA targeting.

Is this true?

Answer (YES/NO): YES